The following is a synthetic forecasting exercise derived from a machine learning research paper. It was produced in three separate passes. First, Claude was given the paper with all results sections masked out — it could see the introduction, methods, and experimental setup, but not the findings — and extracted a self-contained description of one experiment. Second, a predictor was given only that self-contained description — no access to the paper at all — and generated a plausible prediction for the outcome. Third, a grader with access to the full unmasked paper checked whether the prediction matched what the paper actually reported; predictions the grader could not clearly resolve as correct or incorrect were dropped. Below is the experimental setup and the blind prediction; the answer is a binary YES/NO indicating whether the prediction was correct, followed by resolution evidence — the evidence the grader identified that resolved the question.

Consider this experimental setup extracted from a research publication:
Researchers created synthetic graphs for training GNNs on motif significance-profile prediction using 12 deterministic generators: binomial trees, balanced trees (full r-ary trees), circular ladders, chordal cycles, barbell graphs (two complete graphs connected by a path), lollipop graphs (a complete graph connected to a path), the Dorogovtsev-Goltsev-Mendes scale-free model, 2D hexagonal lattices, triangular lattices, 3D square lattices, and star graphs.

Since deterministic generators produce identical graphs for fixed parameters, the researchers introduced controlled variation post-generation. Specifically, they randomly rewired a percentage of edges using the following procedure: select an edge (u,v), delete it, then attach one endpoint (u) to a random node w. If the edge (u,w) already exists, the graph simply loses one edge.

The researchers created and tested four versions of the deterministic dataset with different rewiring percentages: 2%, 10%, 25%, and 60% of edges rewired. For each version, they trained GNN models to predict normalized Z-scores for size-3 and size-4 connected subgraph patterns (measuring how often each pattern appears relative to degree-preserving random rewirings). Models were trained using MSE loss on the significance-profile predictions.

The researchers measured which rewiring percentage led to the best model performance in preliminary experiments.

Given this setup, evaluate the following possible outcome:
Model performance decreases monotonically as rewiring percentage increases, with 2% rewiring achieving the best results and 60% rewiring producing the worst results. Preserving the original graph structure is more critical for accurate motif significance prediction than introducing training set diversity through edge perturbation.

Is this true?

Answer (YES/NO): NO